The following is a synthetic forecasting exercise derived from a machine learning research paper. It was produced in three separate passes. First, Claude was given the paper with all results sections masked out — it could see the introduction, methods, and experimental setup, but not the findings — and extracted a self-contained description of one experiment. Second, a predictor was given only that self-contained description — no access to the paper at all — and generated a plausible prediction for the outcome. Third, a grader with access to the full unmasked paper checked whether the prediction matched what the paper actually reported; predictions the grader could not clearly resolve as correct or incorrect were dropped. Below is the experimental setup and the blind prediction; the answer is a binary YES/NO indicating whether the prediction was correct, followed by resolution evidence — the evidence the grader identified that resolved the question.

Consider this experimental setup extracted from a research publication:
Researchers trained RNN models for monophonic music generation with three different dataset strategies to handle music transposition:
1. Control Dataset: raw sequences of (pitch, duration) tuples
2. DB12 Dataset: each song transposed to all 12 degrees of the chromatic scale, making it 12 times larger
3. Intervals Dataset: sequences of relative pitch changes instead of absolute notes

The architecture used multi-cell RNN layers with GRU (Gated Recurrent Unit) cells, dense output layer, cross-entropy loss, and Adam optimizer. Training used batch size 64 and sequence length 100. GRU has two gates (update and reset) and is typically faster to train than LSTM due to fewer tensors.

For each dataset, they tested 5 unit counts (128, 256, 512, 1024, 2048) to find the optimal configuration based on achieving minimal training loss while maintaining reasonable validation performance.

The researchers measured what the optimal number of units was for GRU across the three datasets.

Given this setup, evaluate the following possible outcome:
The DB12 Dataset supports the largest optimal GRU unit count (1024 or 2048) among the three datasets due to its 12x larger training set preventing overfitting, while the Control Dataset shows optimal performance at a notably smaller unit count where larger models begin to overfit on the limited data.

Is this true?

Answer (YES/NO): NO